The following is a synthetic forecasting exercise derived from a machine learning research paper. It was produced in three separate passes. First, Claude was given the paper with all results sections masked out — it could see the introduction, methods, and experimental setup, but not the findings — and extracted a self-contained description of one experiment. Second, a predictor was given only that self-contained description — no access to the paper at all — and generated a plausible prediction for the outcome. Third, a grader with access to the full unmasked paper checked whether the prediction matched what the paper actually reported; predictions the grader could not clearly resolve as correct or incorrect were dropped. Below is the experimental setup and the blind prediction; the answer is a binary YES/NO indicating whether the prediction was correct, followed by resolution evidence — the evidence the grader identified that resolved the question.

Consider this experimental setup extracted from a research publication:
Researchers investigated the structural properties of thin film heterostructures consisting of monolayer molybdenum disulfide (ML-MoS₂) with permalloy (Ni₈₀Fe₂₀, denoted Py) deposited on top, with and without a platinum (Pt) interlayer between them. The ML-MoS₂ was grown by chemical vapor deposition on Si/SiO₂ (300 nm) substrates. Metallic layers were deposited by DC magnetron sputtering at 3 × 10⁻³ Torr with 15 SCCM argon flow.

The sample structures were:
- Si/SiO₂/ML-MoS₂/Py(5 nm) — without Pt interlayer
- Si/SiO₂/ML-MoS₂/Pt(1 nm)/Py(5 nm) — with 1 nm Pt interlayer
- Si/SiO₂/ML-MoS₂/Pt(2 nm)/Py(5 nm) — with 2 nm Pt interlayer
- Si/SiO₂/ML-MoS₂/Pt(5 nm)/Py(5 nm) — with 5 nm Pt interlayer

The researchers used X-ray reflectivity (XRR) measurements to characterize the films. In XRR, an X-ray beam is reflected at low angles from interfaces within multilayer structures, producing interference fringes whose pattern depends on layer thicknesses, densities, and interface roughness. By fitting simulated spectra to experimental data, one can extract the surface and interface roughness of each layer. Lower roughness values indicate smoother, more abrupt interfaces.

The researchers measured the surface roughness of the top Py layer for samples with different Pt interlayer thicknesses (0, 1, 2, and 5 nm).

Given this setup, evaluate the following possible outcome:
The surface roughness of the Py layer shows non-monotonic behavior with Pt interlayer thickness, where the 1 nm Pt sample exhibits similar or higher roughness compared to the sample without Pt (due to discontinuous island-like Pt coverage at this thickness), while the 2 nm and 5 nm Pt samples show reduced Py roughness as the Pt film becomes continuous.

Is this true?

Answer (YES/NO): NO